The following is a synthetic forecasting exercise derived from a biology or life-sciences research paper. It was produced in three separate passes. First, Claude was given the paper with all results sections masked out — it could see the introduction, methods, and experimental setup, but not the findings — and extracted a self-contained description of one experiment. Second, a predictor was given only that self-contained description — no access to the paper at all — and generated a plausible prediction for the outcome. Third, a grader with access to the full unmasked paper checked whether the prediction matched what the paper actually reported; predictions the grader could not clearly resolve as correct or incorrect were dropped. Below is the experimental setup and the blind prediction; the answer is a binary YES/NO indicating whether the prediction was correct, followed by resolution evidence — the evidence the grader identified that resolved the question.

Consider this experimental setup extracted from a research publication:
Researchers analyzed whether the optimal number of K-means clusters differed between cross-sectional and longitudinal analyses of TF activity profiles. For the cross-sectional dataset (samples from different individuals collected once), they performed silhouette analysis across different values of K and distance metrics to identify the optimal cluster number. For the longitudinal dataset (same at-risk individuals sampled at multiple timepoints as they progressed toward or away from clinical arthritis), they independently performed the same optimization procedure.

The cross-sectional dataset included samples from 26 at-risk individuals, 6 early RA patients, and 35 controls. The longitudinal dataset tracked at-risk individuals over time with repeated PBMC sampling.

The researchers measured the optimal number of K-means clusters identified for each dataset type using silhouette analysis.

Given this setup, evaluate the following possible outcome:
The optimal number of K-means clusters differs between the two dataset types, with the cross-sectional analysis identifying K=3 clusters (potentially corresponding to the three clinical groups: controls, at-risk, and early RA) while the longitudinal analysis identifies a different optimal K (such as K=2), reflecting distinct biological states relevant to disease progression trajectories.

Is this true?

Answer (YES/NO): NO